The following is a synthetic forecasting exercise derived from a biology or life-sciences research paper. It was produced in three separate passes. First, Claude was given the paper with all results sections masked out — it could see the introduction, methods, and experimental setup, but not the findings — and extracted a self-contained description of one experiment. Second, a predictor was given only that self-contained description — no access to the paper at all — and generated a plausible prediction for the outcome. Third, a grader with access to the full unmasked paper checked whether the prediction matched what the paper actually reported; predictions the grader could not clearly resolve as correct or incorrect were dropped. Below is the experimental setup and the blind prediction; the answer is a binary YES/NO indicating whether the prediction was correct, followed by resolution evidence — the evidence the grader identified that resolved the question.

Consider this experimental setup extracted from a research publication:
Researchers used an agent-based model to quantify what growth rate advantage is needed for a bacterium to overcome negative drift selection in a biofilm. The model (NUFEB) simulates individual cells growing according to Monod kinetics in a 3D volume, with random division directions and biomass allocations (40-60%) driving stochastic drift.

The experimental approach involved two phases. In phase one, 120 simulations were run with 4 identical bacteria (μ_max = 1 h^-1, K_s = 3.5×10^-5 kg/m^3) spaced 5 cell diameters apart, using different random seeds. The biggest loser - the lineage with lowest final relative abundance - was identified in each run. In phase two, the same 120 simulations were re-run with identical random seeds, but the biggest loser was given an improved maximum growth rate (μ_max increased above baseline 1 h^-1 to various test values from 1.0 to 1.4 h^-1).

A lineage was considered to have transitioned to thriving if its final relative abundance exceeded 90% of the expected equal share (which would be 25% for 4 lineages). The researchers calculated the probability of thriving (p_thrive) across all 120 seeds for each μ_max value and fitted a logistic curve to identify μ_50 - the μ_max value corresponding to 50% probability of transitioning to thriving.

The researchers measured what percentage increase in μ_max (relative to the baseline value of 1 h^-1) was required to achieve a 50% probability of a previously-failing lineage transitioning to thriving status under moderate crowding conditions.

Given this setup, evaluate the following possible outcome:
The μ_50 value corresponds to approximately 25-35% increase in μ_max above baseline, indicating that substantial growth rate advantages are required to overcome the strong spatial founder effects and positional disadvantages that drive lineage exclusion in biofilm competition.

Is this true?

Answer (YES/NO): NO